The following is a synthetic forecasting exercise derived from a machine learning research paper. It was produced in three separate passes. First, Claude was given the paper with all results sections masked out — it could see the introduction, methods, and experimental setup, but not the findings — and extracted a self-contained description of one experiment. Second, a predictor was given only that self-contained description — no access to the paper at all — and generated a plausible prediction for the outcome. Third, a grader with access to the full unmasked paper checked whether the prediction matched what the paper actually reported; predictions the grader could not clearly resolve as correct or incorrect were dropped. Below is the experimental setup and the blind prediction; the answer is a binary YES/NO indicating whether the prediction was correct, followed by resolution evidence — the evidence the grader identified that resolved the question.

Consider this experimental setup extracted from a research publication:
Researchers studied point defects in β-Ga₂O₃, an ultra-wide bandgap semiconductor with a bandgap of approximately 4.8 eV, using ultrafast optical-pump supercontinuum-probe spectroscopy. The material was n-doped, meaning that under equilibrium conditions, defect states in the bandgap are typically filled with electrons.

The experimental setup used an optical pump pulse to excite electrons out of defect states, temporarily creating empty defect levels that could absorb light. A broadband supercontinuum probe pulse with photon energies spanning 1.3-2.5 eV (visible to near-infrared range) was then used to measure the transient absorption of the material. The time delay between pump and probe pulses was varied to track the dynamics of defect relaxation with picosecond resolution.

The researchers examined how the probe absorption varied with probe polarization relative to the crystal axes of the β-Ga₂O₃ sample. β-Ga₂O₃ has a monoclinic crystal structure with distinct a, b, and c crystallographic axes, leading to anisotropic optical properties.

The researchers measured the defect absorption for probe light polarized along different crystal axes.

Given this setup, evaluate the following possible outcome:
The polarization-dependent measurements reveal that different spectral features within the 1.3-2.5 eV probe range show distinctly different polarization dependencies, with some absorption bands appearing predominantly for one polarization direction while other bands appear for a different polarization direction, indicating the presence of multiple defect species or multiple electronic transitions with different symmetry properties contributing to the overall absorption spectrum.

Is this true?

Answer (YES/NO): NO